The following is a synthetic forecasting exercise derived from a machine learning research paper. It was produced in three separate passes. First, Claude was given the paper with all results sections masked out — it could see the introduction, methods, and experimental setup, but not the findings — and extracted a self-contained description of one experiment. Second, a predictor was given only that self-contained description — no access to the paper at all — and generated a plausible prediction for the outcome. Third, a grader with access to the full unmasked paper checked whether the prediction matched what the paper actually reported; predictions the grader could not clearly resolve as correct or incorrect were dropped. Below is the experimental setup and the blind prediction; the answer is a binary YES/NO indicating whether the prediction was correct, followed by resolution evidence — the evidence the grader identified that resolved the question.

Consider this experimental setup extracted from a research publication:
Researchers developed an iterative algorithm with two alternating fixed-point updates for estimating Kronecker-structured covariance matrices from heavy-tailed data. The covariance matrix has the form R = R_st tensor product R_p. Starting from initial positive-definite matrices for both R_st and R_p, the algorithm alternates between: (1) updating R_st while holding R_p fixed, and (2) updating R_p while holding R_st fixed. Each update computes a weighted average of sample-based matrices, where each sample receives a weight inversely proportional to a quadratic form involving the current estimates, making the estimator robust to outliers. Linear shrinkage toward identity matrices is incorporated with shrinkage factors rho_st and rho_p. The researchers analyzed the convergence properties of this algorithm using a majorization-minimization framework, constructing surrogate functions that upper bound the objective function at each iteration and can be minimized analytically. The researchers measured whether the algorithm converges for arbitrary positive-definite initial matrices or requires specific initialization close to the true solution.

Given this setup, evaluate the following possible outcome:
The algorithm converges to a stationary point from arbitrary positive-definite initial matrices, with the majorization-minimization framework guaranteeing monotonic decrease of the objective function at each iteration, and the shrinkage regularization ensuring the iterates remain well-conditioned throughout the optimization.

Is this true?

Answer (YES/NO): YES